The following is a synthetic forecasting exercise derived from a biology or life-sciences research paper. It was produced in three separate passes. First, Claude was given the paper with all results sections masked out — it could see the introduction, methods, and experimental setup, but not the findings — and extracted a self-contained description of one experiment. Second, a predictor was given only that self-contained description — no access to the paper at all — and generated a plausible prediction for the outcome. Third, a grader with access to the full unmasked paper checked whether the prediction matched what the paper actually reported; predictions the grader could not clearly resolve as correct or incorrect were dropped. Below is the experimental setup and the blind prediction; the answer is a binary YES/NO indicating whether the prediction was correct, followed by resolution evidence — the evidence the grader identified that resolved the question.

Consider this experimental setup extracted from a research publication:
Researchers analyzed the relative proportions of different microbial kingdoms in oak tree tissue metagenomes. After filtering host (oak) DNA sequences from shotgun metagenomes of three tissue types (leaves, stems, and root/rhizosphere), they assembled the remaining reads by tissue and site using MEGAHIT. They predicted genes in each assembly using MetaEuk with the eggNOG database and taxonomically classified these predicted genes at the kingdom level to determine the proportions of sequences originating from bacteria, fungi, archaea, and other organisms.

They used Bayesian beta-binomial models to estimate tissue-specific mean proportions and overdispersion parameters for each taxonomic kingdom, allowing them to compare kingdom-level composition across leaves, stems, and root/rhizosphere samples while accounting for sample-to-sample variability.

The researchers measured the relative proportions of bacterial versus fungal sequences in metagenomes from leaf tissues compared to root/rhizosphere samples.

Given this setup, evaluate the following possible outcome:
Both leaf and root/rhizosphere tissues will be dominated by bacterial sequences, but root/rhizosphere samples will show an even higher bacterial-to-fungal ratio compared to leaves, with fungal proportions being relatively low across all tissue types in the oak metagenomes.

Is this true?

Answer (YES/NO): NO